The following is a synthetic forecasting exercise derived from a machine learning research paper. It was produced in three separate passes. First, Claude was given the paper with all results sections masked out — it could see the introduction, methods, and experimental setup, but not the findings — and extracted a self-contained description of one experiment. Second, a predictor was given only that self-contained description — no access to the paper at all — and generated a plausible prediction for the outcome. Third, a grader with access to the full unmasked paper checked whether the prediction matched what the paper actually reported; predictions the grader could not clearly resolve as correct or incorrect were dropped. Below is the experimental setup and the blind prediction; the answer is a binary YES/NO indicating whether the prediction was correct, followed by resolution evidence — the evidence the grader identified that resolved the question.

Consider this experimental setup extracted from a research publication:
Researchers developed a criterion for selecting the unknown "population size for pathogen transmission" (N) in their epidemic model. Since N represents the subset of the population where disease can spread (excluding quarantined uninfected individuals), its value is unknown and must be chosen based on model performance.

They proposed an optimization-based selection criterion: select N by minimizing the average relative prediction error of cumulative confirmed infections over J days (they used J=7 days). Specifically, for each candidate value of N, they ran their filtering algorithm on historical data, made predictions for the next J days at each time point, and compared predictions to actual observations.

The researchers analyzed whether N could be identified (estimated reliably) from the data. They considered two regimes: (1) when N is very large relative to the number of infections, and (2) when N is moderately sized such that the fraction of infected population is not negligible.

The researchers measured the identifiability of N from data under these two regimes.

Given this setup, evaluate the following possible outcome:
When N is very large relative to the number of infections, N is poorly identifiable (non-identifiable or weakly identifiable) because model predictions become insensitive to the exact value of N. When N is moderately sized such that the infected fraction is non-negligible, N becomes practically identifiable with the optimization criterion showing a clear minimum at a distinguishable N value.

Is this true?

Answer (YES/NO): YES